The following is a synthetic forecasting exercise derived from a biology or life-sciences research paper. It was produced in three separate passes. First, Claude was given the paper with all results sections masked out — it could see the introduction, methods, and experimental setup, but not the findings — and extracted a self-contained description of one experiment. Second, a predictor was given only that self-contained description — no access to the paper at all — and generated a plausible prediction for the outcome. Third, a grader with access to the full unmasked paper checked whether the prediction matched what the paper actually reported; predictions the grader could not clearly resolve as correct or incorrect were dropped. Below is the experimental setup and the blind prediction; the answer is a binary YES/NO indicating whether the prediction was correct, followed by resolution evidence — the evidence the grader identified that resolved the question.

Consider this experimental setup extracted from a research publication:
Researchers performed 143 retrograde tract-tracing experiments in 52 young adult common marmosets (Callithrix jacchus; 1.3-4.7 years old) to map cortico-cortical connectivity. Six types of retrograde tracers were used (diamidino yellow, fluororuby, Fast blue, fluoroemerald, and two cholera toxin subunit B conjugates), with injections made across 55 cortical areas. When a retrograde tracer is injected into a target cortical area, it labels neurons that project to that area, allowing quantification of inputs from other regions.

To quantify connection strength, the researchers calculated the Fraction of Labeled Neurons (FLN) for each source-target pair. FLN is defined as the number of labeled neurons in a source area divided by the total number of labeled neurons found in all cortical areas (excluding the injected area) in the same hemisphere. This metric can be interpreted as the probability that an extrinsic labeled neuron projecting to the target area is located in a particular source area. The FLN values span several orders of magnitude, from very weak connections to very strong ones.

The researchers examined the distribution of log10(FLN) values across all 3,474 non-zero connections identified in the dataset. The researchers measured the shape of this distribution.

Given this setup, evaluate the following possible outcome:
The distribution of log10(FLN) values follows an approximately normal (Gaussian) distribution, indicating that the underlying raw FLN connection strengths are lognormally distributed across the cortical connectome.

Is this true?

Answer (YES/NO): YES